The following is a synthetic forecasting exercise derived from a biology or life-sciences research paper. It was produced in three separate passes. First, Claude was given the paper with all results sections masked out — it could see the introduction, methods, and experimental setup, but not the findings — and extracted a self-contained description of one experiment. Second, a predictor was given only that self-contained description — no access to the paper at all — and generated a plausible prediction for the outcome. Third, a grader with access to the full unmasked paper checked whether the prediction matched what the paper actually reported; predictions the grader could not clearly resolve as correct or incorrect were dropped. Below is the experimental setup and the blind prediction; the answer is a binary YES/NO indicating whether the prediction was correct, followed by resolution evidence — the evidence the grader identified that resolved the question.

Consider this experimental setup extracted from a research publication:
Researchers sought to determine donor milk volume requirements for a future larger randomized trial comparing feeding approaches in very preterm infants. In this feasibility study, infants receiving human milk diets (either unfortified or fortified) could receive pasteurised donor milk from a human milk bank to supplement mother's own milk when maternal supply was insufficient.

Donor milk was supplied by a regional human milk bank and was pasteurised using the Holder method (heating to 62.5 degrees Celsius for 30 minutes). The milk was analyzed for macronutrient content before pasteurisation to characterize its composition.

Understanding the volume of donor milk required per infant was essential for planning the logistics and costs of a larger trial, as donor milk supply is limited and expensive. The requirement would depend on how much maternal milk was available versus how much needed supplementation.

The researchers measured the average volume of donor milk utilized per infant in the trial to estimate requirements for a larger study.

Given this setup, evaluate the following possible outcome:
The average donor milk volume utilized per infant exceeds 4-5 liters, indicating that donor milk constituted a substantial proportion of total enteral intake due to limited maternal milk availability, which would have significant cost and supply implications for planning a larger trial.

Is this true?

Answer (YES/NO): NO